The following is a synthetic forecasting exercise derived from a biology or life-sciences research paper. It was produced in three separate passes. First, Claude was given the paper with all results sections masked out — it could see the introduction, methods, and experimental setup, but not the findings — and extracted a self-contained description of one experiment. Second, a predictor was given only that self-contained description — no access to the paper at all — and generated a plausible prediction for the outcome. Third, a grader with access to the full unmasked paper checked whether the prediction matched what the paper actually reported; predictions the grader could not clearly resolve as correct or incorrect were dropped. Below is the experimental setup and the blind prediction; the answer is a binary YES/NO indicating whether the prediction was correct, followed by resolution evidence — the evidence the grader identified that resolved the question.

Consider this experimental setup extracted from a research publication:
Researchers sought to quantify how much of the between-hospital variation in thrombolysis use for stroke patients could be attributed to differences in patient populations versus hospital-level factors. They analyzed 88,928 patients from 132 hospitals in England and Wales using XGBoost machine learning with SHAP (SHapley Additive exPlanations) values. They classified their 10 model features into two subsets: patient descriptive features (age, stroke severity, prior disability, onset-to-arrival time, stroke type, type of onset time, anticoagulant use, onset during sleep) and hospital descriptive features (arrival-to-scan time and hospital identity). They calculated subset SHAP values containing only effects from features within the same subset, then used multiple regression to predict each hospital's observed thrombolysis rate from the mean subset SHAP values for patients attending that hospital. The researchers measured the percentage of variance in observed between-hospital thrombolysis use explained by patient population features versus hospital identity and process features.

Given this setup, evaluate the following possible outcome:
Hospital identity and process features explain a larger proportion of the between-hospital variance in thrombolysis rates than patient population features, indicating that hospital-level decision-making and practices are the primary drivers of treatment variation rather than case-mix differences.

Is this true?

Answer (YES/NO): YES